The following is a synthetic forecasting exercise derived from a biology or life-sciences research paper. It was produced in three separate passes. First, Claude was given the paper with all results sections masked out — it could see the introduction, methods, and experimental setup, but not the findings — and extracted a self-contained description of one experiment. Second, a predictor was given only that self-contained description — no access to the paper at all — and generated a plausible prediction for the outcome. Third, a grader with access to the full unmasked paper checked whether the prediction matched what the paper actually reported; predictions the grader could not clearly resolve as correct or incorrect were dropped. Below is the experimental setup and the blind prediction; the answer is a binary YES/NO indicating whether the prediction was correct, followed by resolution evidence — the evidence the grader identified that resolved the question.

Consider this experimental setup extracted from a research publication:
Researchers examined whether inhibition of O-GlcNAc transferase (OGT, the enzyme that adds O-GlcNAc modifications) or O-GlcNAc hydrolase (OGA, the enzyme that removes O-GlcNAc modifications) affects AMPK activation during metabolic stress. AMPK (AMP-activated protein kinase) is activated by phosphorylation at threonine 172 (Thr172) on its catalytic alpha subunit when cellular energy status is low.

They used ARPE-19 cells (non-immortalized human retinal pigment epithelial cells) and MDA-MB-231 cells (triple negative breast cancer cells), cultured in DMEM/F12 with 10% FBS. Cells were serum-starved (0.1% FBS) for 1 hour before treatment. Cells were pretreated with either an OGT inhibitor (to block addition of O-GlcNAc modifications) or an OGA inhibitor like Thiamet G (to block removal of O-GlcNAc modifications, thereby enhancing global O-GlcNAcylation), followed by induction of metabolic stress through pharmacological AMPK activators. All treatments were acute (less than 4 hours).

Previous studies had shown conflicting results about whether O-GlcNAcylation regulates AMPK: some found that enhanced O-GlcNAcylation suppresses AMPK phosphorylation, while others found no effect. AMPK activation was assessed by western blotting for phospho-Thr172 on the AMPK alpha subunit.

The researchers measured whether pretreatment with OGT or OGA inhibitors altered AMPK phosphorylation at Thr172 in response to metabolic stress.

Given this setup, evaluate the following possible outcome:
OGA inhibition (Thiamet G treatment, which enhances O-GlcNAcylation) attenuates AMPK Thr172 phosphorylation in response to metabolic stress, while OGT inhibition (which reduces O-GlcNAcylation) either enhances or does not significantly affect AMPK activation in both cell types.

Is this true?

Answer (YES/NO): NO